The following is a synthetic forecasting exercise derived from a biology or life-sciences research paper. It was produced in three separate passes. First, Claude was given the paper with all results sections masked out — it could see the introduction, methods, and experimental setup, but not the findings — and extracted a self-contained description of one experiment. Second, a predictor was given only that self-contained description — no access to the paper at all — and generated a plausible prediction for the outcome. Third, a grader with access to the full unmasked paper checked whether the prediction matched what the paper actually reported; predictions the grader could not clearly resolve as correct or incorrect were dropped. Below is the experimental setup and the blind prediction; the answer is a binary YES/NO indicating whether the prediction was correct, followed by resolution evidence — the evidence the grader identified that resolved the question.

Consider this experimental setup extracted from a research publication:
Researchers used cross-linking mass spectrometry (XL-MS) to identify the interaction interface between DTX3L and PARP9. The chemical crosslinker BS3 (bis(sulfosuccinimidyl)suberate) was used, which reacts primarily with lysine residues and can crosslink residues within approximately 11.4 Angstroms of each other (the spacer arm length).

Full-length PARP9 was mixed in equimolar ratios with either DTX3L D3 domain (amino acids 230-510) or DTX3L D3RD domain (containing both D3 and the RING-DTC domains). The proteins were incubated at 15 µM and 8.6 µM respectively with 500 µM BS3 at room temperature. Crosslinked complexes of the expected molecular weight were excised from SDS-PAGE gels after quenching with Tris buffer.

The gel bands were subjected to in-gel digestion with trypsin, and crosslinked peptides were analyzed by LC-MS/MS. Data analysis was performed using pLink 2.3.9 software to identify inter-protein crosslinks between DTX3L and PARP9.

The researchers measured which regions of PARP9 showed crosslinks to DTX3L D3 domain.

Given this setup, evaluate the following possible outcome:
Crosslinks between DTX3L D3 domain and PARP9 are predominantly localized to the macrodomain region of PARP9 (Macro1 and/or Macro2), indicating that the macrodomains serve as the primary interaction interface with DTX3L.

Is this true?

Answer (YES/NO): NO